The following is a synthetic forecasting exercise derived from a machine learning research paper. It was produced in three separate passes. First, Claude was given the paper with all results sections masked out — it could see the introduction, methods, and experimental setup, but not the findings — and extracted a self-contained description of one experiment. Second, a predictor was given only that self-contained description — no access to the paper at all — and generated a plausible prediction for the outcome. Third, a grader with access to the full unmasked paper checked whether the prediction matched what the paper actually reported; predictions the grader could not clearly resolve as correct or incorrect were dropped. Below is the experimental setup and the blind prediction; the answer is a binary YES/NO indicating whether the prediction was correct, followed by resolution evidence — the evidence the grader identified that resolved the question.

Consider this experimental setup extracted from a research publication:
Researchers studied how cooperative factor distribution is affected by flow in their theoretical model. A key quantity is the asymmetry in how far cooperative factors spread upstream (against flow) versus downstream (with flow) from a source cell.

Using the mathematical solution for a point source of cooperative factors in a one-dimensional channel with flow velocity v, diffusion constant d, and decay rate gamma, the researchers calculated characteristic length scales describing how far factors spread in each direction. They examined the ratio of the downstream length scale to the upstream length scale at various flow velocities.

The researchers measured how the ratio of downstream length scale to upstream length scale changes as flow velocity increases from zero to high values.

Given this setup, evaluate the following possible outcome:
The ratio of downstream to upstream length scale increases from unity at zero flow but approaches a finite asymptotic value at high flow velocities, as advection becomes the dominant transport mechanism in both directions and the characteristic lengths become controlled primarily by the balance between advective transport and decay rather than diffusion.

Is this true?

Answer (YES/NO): NO